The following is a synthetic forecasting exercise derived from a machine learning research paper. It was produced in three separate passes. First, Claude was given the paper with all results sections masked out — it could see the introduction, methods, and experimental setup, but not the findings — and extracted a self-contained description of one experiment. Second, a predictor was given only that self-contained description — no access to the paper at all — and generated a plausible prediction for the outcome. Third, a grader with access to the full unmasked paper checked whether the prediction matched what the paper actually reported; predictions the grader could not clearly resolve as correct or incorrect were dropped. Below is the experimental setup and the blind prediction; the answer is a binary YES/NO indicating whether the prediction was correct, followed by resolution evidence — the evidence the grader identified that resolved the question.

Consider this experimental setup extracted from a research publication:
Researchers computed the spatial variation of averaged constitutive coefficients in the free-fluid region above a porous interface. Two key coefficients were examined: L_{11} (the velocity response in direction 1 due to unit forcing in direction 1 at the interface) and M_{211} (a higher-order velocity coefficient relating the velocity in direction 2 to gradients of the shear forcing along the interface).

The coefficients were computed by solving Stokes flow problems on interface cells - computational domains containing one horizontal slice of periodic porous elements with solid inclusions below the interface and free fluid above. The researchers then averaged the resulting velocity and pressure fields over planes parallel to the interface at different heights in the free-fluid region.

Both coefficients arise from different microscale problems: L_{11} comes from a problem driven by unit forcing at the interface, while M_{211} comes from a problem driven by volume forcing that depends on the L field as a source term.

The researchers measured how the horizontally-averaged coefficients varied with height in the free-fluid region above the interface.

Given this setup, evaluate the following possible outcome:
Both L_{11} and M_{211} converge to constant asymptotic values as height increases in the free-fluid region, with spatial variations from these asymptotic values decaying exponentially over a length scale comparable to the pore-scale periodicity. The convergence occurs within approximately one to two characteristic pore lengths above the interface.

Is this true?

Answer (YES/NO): NO